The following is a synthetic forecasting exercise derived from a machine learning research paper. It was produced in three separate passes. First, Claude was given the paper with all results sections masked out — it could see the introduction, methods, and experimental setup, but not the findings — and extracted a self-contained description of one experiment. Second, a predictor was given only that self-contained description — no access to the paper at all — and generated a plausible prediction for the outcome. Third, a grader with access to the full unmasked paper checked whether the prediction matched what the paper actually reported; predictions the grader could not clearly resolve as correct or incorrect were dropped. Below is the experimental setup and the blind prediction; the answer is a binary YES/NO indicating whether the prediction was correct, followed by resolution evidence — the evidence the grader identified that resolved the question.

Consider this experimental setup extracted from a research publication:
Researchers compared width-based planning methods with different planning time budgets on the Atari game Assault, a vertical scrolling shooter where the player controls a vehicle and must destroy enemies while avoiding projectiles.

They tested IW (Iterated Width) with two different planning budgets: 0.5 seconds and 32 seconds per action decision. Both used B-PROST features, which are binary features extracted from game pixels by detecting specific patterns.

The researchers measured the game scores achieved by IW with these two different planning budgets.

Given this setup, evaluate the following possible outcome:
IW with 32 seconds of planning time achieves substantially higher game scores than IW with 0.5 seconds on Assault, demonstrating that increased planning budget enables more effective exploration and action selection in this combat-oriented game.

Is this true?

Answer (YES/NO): NO